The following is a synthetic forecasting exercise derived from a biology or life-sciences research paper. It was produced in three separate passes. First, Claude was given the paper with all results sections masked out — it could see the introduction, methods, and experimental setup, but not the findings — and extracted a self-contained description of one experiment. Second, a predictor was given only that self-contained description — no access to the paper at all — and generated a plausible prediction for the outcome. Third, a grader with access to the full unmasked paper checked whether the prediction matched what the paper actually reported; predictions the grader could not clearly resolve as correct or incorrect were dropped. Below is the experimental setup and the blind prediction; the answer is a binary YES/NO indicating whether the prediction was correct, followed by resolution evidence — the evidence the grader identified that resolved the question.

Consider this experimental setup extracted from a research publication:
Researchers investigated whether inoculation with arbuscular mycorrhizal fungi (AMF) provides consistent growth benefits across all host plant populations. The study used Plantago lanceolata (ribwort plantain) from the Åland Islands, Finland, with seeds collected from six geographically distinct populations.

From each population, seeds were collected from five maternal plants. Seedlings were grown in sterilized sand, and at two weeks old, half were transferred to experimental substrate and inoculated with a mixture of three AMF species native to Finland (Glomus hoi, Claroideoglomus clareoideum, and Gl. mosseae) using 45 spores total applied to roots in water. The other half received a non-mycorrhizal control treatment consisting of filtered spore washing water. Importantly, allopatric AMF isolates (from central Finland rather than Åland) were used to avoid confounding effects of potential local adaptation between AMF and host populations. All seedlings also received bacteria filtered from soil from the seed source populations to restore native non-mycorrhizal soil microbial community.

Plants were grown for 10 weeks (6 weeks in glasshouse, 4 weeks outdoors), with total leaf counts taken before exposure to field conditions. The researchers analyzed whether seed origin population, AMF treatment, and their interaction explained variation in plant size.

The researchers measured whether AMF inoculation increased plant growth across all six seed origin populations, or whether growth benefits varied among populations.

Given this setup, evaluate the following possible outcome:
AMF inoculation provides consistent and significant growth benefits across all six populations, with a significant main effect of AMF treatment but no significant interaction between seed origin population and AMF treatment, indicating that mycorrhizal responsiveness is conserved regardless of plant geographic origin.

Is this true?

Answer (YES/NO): YES